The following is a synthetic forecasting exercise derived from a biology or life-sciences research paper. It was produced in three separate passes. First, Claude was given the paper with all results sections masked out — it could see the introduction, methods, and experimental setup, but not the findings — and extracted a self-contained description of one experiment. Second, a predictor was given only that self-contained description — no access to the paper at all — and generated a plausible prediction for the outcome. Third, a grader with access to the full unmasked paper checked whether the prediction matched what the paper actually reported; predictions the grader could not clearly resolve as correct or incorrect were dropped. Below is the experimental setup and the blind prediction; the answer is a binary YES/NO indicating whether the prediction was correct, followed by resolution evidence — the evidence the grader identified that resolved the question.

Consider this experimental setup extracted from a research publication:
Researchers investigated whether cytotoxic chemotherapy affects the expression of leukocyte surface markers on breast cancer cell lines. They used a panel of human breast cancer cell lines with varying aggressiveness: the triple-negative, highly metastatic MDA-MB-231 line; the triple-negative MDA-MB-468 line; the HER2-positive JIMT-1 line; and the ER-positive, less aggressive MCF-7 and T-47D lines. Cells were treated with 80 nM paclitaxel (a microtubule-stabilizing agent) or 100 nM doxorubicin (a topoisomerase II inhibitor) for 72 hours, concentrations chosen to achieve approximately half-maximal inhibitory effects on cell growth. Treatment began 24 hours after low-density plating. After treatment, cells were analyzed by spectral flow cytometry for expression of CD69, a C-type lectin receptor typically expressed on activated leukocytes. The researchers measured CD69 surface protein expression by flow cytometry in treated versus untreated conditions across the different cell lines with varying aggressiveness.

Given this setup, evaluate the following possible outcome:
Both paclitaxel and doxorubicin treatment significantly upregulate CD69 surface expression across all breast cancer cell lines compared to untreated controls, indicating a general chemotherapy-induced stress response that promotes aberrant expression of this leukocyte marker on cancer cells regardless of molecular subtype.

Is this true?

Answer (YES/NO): NO